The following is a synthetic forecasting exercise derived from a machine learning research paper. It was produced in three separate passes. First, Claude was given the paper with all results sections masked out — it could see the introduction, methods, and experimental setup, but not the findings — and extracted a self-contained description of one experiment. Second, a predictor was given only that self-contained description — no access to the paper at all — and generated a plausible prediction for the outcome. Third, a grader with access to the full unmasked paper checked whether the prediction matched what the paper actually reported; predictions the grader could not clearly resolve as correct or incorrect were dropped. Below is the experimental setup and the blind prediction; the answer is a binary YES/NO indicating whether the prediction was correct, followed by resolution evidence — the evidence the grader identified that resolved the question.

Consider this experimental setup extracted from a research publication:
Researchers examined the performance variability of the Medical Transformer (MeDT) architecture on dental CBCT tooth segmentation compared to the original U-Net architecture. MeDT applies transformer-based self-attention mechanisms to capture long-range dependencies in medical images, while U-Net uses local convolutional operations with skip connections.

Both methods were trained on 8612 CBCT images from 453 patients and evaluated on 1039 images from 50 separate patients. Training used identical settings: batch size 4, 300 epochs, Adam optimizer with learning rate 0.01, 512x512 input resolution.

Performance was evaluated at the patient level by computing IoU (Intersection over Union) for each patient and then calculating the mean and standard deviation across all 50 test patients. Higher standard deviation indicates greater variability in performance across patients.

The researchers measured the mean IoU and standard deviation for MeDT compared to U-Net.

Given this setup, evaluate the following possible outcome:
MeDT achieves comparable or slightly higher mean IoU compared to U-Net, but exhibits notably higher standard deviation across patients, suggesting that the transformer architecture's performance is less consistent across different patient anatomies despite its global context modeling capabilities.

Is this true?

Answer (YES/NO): NO